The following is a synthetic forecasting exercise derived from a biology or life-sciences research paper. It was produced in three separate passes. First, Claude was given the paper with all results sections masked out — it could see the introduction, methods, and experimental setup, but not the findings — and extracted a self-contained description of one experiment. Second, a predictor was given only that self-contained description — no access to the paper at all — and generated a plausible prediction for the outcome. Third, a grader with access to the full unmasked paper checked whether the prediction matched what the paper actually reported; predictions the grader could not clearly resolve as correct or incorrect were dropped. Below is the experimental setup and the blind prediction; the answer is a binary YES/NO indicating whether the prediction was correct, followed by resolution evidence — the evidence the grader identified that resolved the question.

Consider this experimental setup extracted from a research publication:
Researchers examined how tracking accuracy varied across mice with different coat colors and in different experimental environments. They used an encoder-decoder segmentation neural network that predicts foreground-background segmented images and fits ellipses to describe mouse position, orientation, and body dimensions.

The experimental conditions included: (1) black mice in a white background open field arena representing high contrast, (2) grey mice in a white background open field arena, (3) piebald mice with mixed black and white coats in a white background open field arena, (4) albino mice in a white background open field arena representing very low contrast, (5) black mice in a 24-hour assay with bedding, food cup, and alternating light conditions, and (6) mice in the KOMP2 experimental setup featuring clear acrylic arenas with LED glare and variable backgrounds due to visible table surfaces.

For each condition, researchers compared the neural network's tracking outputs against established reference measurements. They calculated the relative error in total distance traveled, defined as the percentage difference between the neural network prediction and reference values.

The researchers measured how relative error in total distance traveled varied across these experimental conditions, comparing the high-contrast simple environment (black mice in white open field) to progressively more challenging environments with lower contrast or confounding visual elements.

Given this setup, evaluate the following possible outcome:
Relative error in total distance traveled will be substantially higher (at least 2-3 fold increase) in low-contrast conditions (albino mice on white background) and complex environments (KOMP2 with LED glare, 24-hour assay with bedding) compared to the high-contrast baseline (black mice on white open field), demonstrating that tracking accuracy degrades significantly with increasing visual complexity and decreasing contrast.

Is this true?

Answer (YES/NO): NO